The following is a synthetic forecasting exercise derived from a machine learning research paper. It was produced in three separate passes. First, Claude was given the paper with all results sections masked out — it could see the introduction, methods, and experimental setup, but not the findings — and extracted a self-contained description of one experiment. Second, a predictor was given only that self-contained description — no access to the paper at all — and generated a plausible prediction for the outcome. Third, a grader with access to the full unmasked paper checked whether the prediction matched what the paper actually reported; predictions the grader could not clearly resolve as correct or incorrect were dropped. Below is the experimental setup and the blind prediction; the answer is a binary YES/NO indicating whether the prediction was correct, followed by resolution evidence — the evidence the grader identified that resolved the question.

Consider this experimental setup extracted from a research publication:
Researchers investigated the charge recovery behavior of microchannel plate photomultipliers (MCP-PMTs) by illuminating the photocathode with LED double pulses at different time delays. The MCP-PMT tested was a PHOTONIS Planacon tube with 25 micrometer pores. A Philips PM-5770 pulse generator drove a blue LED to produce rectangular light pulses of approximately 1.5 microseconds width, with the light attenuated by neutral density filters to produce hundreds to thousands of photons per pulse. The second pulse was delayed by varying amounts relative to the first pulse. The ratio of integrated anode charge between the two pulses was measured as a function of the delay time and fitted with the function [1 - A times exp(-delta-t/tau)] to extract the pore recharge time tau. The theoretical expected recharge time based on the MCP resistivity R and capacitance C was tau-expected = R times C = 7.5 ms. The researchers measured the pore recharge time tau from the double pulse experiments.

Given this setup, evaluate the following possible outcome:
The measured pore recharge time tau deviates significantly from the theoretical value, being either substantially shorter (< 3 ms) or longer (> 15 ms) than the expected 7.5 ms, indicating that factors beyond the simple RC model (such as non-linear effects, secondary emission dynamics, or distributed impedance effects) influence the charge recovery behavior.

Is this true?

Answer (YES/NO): YES